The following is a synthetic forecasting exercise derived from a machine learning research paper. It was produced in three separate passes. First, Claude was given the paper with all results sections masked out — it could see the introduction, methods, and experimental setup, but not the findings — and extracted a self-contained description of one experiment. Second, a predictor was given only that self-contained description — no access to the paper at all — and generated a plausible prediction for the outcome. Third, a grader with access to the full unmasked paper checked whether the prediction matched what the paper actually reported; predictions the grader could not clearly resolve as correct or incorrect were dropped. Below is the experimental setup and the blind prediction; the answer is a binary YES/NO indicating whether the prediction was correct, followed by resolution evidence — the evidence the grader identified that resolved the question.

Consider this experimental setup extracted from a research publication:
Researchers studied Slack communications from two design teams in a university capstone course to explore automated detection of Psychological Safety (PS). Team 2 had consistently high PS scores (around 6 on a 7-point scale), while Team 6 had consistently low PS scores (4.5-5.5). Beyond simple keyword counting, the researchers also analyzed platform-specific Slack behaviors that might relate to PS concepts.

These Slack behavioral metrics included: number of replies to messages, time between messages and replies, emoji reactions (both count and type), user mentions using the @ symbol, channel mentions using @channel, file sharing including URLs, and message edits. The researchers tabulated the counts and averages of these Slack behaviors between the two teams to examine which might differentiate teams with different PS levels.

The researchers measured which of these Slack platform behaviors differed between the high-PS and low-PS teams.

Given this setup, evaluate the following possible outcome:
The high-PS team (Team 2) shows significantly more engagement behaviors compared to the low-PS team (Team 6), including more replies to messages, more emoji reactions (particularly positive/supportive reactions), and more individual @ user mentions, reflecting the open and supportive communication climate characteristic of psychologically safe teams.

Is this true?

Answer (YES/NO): NO